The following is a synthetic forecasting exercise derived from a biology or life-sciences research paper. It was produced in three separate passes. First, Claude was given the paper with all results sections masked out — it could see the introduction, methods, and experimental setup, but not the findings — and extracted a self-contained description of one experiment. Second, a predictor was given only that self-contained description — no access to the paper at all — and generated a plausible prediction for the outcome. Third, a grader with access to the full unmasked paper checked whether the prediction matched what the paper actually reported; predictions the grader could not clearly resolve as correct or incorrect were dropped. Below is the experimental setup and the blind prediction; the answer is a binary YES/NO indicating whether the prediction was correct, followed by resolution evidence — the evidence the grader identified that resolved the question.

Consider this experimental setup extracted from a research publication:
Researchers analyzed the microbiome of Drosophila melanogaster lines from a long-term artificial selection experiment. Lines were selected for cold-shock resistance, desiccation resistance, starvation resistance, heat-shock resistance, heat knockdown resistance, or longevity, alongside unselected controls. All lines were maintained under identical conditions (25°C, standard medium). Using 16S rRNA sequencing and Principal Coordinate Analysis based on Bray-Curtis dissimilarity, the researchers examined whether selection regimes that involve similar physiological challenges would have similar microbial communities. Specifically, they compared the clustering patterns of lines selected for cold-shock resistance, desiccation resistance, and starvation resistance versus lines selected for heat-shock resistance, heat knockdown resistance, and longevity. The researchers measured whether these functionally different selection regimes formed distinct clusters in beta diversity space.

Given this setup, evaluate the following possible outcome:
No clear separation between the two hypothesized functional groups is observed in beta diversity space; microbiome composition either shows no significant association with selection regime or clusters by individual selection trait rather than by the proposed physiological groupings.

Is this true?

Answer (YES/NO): NO